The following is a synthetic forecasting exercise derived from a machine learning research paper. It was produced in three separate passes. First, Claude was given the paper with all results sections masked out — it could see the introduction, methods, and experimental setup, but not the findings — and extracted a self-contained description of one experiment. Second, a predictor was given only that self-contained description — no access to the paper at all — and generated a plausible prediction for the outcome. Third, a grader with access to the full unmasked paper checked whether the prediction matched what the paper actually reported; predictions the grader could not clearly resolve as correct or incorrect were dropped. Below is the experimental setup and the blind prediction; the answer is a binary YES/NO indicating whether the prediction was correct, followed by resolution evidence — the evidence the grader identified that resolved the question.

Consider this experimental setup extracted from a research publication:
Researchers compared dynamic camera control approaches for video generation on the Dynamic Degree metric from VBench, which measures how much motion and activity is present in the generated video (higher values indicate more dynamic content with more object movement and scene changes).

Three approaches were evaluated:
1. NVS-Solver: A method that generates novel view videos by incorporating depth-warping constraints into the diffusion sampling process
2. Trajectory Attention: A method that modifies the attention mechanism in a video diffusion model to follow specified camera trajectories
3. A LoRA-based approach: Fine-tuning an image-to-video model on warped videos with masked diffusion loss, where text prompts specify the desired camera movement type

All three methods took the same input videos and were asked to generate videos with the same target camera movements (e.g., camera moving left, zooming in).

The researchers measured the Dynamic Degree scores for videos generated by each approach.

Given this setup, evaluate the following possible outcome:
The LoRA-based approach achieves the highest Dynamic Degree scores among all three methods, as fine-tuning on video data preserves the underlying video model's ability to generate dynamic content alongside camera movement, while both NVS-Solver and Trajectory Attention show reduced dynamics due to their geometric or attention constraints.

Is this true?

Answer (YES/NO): NO